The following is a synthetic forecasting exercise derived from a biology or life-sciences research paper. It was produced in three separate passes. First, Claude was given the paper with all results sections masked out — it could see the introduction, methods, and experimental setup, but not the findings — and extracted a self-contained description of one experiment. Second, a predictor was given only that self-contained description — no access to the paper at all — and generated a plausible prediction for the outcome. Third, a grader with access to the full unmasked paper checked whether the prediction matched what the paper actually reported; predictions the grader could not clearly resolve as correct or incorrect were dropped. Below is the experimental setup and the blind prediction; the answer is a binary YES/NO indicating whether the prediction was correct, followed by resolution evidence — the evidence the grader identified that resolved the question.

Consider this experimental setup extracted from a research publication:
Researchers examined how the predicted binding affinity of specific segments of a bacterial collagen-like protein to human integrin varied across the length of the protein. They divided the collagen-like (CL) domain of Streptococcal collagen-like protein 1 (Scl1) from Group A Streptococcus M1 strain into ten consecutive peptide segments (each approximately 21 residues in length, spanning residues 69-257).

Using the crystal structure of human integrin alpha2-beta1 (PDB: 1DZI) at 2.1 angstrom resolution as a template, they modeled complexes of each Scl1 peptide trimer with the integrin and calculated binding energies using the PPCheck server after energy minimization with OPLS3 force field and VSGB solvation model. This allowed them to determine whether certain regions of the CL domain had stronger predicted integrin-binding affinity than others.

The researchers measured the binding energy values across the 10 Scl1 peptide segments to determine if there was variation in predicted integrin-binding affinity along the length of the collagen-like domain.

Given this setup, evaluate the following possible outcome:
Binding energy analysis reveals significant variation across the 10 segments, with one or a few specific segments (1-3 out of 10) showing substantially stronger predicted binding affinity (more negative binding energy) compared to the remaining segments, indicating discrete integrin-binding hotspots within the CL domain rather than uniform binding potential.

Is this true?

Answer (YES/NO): NO